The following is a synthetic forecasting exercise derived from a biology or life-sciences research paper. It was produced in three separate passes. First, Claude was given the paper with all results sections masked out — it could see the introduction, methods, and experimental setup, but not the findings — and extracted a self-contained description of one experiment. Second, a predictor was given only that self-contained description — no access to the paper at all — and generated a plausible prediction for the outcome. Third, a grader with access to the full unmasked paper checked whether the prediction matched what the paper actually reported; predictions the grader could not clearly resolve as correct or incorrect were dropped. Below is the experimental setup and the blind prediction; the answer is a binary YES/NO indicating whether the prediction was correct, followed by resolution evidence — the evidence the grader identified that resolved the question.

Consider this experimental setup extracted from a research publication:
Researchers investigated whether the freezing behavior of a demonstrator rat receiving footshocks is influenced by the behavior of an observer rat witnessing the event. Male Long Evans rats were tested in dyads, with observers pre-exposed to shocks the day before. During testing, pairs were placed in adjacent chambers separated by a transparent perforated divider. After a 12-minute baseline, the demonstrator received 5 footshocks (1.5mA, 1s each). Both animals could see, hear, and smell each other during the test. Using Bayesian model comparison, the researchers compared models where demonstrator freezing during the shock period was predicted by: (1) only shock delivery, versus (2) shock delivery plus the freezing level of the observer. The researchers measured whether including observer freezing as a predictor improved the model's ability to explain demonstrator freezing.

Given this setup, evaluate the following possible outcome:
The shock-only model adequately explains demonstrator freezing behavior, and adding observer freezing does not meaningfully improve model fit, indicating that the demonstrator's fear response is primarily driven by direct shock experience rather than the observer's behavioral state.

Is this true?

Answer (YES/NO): NO